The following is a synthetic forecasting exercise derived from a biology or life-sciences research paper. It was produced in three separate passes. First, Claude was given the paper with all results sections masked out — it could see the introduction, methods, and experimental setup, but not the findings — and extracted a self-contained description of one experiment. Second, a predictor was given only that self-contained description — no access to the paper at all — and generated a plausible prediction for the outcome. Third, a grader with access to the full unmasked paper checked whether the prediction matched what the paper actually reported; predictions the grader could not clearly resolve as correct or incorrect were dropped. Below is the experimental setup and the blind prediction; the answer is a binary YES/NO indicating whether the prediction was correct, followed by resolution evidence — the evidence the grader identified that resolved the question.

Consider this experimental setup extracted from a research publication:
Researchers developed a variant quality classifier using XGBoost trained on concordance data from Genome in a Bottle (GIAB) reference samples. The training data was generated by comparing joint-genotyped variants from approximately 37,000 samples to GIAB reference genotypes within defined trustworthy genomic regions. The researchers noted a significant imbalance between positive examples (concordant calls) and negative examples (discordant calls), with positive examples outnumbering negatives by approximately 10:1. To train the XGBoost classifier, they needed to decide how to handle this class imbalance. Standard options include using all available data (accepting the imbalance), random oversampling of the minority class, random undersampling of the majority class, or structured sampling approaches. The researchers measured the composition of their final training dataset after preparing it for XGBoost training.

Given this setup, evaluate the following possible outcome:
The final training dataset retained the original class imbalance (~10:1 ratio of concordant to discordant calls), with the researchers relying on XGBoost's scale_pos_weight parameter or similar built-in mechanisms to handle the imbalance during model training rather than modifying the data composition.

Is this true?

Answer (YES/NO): NO